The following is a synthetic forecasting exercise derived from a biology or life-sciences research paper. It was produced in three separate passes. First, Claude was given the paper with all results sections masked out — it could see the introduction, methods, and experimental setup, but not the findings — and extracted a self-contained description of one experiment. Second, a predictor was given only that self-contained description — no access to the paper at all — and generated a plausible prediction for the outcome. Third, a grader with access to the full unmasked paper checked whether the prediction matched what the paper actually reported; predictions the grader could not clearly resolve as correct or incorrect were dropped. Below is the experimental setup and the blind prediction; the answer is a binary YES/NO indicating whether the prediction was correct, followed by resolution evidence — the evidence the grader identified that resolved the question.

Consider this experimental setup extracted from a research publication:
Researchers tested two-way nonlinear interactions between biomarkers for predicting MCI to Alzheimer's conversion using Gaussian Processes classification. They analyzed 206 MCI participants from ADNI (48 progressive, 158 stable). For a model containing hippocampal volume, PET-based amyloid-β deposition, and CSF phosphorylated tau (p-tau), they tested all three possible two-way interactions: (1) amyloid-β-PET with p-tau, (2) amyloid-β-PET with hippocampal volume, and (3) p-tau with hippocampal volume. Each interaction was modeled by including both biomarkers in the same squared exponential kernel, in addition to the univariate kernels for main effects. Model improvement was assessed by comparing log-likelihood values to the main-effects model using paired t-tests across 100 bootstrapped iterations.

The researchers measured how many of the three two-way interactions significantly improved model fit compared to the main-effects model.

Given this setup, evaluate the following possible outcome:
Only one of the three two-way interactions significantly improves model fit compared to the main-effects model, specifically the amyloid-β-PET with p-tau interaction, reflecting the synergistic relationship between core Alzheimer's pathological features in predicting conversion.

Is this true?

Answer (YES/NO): NO